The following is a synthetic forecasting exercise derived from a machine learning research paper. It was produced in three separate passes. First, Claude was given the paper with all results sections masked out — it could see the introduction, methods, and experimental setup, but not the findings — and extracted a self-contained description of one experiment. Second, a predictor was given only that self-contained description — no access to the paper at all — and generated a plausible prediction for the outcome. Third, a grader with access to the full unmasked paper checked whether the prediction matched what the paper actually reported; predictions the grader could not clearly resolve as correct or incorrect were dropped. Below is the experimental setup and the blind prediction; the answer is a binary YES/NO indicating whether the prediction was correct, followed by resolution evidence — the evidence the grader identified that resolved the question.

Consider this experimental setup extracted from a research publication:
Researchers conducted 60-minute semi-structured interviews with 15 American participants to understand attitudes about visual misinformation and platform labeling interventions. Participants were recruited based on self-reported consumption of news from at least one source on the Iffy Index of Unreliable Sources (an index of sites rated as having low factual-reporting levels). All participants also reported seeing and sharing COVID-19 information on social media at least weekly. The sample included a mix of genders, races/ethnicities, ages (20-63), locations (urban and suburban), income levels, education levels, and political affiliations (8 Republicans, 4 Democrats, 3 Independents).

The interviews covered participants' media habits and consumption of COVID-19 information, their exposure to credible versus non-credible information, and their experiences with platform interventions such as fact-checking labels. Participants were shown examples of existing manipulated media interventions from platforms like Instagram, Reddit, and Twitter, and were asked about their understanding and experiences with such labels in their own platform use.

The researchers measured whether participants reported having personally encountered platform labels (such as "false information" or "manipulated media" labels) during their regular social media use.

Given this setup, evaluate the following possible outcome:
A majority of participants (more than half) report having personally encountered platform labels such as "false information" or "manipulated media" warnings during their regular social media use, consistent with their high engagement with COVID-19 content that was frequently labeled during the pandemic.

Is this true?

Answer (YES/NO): NO